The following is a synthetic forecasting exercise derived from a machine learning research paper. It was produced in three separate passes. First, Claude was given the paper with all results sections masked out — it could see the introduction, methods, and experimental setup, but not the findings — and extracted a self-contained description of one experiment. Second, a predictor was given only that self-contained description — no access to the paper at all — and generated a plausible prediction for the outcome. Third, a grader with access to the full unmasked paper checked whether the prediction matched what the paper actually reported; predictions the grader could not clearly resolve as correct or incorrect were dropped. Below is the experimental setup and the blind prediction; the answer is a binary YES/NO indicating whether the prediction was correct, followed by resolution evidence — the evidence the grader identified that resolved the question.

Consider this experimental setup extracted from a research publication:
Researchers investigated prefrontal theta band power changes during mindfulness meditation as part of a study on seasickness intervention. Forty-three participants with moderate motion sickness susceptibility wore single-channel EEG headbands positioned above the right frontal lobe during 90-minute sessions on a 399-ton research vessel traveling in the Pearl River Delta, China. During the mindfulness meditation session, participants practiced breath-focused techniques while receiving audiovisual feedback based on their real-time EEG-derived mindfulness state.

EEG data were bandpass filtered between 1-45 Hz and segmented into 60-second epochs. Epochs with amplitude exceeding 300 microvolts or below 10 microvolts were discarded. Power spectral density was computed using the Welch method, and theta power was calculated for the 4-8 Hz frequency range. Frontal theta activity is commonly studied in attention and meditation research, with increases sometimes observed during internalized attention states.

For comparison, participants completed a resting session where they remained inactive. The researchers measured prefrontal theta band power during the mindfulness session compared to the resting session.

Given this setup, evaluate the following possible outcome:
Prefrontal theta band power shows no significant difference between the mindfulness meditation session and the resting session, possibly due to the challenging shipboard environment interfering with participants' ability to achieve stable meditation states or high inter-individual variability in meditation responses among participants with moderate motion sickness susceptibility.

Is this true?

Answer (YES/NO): NO